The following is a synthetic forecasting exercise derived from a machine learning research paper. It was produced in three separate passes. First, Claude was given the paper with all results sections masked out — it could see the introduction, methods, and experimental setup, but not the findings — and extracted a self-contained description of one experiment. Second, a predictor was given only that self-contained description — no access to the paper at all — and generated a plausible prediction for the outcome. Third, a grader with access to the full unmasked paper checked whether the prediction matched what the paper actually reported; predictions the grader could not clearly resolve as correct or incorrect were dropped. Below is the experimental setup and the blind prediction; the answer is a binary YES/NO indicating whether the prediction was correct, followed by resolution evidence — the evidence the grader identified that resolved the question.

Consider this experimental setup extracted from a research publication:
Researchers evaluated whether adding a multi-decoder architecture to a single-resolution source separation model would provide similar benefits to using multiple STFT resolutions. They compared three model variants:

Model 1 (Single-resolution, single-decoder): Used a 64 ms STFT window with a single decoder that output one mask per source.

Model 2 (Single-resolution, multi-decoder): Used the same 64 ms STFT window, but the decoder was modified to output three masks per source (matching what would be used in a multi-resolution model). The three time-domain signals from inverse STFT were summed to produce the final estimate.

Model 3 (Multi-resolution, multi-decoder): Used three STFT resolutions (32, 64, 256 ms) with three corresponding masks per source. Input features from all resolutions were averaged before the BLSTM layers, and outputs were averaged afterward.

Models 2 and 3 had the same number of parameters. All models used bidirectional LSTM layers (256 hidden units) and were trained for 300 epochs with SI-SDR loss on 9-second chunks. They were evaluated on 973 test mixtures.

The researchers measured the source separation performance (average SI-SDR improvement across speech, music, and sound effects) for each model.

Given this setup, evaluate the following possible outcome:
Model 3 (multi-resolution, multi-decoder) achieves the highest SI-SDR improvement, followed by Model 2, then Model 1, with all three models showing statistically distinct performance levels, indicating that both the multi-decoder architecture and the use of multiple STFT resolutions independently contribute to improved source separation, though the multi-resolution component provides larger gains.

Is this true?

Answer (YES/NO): NO